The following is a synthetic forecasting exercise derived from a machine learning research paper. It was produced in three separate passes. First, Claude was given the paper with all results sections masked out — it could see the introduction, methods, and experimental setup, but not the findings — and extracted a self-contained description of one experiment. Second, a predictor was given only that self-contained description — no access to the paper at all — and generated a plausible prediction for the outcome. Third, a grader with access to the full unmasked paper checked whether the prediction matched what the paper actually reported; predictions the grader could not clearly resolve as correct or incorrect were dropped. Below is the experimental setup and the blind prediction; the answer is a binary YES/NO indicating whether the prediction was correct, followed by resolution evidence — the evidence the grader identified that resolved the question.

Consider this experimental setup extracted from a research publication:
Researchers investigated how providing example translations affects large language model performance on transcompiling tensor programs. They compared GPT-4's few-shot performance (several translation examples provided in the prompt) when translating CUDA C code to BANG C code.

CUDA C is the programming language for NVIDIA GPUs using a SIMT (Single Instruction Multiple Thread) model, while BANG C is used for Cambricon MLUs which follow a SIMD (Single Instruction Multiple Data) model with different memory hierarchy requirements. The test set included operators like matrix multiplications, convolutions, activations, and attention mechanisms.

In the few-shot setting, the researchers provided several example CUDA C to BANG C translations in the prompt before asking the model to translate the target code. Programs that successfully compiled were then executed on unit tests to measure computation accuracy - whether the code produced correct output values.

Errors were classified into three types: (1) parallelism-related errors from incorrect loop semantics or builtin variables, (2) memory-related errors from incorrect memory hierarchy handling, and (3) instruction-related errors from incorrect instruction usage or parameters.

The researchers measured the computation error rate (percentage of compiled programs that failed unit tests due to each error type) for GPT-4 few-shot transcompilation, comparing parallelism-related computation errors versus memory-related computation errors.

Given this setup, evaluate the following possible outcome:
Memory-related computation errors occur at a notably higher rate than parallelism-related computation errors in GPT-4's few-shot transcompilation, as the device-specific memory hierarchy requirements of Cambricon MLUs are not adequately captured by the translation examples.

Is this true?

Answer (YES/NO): NO